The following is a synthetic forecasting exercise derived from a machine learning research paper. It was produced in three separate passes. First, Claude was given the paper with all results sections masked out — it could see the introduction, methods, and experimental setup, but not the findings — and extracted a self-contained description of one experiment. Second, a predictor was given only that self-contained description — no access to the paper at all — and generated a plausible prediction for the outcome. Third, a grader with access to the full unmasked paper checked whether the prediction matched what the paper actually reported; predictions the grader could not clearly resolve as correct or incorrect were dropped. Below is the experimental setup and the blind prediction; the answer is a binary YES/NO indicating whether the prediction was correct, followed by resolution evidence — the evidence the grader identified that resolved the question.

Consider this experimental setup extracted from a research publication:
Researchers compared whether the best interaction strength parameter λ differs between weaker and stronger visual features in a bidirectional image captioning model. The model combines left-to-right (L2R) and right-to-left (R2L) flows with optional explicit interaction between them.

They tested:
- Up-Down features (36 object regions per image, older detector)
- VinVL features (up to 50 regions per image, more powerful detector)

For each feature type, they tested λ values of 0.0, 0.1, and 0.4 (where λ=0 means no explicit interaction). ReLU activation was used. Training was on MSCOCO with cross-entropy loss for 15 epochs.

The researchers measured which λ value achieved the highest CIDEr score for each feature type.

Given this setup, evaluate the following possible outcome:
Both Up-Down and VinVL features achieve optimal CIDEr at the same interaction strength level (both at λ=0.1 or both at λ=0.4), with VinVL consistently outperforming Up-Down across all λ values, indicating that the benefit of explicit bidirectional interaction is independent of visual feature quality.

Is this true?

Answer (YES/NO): YES